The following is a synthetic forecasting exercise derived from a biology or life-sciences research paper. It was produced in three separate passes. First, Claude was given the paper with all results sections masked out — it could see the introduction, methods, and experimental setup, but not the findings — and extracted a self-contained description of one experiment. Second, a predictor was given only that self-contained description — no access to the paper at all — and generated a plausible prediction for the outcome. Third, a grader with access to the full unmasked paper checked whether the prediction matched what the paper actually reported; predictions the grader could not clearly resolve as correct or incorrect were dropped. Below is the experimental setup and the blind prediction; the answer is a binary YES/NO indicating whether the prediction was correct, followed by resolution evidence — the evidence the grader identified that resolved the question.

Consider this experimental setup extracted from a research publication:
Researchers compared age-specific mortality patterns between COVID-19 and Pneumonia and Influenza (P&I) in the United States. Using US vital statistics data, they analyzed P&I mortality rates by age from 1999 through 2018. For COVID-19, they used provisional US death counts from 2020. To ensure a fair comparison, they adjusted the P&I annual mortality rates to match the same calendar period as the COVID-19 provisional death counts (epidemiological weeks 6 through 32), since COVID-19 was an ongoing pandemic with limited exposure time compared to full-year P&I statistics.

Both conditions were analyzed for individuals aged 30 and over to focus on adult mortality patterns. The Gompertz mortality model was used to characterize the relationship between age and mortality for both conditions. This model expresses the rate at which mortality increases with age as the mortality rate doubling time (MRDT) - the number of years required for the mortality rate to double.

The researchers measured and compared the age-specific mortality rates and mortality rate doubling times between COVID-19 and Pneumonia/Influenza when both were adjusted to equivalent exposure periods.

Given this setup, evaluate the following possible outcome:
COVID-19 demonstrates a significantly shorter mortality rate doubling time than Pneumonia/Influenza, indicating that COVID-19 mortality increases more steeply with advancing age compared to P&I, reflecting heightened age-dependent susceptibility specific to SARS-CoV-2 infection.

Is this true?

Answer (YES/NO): NO